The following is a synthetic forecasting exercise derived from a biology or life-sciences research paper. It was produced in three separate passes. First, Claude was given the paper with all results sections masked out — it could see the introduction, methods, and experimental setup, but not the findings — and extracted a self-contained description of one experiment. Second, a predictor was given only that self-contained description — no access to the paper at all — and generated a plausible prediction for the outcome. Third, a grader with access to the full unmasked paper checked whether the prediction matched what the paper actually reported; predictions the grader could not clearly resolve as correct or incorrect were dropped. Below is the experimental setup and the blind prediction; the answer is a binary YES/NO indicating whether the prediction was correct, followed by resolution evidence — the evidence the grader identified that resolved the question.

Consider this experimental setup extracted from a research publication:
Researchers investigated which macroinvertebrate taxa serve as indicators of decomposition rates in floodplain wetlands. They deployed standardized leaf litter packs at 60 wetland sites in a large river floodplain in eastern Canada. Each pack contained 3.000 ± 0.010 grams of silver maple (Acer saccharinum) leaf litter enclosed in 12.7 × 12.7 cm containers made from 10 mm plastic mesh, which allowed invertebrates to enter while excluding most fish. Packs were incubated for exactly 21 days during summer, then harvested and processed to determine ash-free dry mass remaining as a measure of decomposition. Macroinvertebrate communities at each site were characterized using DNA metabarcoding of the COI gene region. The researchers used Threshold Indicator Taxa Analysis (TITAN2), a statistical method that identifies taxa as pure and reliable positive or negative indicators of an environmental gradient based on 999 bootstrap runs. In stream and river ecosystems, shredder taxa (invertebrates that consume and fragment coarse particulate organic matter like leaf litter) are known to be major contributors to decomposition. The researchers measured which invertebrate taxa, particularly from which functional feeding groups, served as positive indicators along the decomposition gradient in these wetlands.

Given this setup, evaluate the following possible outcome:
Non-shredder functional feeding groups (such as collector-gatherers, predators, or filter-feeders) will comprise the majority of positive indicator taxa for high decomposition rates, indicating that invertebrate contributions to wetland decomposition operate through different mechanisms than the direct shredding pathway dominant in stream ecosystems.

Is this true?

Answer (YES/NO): YES